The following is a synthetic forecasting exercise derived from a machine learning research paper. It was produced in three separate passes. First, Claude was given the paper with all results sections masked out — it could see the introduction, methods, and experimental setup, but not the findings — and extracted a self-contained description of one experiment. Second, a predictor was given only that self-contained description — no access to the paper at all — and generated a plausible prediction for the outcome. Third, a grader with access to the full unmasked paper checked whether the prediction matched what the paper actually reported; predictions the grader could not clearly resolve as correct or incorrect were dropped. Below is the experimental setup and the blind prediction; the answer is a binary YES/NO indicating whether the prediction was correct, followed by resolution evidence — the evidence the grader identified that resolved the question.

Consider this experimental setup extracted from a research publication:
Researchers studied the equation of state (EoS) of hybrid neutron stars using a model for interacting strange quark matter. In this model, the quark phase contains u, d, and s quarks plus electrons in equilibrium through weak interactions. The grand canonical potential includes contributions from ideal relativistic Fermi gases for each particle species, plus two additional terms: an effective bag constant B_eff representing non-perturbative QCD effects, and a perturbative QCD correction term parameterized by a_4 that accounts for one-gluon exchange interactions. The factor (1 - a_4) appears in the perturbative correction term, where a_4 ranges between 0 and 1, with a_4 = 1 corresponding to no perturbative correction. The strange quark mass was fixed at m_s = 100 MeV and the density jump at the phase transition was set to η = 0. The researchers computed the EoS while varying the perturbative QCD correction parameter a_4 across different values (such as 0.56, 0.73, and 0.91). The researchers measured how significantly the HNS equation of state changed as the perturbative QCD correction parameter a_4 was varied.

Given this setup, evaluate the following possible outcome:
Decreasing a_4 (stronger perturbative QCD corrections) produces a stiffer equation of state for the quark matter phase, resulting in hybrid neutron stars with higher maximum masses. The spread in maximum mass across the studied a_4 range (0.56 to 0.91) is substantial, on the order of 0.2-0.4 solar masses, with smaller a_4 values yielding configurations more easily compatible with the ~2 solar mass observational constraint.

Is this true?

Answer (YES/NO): NO